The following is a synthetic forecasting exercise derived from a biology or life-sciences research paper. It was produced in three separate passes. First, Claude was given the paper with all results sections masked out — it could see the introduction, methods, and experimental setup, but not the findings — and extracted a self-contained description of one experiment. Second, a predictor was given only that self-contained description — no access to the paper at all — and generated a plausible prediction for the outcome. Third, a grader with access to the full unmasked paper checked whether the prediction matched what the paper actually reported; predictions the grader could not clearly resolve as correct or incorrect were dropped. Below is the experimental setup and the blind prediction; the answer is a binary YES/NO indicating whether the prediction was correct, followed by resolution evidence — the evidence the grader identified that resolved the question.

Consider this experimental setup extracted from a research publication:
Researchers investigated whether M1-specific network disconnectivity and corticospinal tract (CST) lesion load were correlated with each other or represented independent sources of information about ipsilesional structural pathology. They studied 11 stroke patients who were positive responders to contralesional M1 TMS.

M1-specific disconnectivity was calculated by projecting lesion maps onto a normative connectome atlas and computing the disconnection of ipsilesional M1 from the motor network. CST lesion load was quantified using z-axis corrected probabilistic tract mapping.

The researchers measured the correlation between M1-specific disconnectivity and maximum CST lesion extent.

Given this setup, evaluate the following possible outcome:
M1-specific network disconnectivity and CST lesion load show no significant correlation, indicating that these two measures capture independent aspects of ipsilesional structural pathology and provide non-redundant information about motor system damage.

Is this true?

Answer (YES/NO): YES